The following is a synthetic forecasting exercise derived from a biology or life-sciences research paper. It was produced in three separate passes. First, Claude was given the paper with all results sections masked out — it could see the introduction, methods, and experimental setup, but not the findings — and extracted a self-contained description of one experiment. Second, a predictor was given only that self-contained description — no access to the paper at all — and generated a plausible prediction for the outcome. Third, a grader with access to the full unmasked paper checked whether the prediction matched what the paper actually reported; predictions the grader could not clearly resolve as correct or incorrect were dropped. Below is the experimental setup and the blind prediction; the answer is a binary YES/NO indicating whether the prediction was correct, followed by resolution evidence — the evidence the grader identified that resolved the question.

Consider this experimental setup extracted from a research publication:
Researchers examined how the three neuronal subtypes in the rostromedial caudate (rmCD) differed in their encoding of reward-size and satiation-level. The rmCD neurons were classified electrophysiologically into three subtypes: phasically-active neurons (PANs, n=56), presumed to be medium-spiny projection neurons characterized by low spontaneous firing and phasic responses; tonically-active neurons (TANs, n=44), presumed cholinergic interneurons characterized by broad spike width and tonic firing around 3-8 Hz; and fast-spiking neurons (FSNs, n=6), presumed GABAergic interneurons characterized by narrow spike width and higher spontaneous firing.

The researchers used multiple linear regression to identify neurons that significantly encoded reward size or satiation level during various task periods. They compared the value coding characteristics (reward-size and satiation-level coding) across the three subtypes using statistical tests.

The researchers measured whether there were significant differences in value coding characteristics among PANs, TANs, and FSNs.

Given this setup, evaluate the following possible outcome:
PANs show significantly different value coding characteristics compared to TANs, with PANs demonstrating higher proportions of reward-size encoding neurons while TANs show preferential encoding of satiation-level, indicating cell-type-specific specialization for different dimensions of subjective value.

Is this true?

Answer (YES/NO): NO